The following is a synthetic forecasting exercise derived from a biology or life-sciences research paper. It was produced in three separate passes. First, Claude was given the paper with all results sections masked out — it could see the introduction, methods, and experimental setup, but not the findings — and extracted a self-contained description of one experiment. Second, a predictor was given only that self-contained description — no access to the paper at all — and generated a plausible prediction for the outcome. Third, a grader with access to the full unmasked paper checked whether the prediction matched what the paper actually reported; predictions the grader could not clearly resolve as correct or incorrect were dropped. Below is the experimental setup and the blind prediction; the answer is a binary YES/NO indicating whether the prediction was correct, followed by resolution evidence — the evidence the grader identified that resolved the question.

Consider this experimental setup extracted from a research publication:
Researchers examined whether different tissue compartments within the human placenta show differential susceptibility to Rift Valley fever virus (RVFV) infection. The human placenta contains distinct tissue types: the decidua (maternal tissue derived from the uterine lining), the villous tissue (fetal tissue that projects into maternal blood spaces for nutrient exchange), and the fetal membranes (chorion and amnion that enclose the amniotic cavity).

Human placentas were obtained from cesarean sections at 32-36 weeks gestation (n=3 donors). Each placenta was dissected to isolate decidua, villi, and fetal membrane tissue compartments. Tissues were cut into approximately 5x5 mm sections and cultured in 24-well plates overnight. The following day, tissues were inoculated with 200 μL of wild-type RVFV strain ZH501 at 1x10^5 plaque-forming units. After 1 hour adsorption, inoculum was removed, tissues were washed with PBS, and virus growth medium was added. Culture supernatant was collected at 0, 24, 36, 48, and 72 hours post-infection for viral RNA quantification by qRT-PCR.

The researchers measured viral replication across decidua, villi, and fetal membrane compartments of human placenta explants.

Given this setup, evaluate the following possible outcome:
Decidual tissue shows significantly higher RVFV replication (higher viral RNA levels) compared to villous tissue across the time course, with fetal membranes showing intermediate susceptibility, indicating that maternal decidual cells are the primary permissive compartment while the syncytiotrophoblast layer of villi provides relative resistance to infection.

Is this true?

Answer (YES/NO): NO